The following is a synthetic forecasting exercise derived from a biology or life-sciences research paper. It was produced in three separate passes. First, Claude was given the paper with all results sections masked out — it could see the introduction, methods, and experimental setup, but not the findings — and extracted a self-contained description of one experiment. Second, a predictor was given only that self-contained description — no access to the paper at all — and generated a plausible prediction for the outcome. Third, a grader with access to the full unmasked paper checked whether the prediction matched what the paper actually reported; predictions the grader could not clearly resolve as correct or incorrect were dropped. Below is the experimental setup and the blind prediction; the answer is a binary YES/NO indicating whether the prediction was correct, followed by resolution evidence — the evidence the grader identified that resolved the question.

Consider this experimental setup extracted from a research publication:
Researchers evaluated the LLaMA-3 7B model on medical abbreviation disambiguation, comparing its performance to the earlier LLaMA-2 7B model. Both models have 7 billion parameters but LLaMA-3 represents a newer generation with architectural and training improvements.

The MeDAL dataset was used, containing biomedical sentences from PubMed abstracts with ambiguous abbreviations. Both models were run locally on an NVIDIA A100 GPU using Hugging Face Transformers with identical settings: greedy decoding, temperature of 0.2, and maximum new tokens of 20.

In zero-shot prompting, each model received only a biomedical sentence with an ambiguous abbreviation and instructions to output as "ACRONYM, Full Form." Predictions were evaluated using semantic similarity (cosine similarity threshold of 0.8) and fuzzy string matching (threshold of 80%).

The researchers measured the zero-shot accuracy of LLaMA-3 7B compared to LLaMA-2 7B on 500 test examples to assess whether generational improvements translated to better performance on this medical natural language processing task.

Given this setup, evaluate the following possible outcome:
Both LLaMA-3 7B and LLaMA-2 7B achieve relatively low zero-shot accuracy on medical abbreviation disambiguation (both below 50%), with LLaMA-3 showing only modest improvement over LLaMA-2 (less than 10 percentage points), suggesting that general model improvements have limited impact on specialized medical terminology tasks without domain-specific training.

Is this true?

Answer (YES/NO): NO